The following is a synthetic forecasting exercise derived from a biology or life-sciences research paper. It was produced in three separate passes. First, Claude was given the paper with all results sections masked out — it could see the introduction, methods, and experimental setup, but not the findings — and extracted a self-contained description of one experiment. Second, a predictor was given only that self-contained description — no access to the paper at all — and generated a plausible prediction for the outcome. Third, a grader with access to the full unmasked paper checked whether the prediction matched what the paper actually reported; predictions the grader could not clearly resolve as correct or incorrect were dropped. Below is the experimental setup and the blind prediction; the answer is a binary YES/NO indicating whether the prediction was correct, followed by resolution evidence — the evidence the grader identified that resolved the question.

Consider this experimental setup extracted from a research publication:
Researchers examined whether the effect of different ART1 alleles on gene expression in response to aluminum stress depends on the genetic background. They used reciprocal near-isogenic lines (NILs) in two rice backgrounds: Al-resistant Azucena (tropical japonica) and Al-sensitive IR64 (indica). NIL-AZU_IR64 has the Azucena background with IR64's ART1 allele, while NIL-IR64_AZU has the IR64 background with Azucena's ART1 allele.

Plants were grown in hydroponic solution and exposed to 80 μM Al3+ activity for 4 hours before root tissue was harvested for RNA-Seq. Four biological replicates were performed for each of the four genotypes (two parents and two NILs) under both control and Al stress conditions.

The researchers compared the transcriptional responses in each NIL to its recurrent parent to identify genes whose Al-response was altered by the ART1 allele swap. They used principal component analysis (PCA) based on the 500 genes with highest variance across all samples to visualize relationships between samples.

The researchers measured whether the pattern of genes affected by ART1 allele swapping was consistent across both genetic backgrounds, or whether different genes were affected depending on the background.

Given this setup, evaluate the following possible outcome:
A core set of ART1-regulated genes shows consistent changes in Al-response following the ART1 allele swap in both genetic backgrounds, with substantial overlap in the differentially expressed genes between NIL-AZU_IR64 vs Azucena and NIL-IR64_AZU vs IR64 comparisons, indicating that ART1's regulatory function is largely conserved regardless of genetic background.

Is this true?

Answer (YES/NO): NO